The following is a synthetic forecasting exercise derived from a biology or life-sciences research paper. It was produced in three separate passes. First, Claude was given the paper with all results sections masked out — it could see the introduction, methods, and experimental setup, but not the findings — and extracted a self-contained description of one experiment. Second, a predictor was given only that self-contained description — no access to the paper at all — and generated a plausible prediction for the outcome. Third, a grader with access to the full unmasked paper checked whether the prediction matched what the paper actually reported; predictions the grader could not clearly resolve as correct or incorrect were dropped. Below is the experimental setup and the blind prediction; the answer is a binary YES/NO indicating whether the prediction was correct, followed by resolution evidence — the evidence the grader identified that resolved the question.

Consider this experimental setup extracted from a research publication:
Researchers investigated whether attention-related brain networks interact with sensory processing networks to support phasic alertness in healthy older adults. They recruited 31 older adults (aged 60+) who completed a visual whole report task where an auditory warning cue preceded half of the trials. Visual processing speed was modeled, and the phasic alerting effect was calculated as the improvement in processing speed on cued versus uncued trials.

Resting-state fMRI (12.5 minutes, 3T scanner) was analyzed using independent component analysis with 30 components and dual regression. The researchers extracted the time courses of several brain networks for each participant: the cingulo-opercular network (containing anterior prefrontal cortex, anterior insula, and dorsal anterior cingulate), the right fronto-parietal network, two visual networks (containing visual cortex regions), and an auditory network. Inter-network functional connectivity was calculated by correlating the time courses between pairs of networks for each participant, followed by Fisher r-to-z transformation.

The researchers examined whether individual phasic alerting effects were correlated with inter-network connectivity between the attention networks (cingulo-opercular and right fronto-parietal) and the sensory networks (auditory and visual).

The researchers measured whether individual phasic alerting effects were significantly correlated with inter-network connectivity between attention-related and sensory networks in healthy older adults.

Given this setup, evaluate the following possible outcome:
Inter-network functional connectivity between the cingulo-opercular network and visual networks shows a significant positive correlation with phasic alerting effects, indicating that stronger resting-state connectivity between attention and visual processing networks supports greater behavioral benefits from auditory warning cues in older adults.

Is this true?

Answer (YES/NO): NO